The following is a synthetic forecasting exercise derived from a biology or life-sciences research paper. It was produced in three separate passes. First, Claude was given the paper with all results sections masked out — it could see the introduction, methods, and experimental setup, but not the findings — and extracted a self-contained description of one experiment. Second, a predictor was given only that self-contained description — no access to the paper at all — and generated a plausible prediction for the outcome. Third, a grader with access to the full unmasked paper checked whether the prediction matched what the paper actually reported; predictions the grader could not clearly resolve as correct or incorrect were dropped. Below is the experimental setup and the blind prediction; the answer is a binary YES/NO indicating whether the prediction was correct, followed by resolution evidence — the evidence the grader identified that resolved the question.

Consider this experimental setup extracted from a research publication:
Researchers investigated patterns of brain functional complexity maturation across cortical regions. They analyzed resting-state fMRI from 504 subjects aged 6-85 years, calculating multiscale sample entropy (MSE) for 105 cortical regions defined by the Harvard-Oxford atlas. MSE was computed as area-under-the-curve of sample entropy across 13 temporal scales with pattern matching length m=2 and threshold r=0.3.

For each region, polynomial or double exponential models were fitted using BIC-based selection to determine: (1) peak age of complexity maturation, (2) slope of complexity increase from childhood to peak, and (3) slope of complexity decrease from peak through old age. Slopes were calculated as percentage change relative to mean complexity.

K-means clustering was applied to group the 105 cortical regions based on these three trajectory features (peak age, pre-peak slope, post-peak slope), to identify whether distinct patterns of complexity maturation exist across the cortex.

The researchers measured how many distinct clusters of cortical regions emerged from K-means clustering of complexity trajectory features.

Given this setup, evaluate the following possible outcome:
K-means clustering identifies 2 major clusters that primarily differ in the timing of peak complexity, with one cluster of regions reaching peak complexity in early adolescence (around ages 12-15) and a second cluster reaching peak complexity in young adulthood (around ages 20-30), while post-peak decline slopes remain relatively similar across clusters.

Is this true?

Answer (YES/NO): NO